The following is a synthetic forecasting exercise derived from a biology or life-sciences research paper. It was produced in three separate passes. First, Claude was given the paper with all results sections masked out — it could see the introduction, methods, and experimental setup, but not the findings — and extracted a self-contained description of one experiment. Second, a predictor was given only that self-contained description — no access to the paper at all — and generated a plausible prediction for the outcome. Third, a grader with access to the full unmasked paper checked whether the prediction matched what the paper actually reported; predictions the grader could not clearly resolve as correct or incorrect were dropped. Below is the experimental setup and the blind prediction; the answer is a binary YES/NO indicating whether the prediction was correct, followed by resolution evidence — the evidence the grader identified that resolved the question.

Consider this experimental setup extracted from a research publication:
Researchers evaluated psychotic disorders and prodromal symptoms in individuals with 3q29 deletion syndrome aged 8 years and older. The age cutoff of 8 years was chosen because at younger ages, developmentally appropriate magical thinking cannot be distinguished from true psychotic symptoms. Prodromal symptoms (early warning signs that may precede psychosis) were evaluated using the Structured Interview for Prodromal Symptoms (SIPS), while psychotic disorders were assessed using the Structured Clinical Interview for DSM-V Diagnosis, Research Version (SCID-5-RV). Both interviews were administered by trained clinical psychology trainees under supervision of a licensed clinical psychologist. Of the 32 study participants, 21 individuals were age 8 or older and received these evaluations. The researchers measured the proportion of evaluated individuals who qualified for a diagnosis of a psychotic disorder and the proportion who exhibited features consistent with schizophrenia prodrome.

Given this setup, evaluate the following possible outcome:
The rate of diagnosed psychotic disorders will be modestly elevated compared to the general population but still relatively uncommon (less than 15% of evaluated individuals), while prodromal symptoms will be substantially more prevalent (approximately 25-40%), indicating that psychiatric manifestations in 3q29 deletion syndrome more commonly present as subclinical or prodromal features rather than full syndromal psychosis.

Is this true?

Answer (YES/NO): NO